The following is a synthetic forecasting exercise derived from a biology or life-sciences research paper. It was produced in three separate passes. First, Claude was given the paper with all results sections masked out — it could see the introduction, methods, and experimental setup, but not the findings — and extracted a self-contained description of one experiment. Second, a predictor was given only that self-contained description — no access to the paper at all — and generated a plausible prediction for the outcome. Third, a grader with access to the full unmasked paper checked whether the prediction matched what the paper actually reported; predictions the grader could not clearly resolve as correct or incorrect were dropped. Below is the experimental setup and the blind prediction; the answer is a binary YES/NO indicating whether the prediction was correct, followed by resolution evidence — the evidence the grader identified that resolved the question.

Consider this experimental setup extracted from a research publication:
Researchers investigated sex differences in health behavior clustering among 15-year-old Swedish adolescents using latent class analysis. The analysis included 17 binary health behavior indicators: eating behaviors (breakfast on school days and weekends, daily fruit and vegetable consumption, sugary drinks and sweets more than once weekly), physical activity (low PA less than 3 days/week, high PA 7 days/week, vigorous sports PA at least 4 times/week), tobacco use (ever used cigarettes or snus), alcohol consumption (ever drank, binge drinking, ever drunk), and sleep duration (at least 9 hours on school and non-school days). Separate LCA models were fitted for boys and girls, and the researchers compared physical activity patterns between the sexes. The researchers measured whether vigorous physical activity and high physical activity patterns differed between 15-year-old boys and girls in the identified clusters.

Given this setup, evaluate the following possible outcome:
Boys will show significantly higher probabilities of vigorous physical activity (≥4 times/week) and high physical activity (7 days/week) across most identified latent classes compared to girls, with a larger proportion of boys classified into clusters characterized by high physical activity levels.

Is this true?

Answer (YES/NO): NO